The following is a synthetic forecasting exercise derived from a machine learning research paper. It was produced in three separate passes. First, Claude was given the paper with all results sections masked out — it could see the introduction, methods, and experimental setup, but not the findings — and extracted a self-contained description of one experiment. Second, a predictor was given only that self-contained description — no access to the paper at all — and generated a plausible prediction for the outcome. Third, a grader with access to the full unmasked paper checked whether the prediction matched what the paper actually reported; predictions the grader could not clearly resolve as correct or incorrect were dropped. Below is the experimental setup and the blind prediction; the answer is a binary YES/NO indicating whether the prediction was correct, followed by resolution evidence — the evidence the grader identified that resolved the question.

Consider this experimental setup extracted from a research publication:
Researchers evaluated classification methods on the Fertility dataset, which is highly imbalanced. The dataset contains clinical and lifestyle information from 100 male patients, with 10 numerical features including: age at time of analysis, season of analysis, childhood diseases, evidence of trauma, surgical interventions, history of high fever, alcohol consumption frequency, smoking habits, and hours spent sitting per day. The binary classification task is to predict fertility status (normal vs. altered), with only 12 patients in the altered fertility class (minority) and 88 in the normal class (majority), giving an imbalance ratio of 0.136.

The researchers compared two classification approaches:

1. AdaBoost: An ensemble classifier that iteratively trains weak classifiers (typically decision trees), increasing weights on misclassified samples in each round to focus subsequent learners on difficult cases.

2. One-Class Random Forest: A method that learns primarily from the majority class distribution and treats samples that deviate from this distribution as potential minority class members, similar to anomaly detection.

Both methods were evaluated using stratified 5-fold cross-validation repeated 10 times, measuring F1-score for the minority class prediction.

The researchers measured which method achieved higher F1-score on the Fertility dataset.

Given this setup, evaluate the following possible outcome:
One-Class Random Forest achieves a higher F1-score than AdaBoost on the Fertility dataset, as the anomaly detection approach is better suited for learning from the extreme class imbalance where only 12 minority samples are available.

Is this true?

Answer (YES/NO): NO